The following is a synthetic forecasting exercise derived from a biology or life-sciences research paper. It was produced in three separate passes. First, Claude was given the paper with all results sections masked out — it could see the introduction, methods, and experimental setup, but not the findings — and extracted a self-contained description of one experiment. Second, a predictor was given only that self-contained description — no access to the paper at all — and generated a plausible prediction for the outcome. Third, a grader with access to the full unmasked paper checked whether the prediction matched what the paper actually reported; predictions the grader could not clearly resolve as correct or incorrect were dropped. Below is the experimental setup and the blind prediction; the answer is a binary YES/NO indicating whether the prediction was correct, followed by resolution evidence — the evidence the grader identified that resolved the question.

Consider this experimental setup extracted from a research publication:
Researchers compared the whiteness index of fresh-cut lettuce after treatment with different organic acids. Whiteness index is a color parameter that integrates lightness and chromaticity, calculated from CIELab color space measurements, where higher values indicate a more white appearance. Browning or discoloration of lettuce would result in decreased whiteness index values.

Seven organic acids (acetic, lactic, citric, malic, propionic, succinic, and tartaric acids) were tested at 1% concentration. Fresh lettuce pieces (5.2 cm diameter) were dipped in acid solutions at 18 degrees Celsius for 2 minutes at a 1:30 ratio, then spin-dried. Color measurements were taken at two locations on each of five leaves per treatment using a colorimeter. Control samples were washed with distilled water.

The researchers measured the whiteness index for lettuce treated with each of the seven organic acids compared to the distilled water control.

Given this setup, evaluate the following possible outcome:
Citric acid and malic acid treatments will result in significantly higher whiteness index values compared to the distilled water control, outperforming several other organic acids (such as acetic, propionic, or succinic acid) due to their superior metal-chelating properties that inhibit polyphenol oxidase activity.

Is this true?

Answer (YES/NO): NO